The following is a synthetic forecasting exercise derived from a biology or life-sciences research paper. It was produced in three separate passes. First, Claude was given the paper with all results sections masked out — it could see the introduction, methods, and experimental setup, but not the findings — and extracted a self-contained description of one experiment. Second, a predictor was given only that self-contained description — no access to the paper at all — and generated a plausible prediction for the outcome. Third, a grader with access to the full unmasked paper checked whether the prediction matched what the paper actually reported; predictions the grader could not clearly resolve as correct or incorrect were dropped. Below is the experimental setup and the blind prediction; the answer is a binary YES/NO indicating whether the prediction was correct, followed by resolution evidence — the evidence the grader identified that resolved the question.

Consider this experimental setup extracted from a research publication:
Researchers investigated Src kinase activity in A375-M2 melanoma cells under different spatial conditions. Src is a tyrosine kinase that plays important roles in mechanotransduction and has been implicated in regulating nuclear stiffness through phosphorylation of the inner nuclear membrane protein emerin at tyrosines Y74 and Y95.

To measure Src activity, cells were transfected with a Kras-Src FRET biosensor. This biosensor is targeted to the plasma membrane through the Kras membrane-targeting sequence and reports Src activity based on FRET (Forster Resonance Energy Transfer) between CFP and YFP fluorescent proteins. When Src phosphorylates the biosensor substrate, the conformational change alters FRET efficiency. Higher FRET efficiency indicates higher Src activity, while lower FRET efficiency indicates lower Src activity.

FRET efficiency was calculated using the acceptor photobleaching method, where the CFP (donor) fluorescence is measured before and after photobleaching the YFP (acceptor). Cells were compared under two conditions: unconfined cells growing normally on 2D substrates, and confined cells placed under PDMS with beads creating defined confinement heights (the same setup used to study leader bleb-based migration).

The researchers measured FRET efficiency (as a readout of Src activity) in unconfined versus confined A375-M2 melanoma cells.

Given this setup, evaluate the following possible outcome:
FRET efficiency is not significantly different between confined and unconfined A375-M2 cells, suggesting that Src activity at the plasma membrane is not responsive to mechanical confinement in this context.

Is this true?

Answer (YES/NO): NO